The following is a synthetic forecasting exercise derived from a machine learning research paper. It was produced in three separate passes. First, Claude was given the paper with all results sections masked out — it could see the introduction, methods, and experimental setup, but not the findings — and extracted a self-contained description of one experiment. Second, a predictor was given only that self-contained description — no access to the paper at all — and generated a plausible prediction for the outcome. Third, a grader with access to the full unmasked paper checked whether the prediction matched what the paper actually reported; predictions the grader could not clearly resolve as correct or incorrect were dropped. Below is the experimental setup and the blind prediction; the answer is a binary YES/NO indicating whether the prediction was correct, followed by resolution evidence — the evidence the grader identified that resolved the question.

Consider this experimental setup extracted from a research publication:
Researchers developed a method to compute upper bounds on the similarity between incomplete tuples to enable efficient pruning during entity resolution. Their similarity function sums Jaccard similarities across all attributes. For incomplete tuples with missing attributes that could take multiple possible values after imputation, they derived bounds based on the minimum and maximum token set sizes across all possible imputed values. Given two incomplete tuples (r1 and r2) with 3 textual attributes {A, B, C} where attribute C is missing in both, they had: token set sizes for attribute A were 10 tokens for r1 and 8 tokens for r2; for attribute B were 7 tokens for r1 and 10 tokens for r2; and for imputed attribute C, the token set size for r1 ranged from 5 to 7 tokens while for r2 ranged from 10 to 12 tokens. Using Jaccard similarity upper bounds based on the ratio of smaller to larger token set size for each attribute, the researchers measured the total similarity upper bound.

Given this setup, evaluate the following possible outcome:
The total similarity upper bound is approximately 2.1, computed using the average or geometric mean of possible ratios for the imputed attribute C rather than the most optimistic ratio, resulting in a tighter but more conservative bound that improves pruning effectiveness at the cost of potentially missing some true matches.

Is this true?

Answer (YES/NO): NO